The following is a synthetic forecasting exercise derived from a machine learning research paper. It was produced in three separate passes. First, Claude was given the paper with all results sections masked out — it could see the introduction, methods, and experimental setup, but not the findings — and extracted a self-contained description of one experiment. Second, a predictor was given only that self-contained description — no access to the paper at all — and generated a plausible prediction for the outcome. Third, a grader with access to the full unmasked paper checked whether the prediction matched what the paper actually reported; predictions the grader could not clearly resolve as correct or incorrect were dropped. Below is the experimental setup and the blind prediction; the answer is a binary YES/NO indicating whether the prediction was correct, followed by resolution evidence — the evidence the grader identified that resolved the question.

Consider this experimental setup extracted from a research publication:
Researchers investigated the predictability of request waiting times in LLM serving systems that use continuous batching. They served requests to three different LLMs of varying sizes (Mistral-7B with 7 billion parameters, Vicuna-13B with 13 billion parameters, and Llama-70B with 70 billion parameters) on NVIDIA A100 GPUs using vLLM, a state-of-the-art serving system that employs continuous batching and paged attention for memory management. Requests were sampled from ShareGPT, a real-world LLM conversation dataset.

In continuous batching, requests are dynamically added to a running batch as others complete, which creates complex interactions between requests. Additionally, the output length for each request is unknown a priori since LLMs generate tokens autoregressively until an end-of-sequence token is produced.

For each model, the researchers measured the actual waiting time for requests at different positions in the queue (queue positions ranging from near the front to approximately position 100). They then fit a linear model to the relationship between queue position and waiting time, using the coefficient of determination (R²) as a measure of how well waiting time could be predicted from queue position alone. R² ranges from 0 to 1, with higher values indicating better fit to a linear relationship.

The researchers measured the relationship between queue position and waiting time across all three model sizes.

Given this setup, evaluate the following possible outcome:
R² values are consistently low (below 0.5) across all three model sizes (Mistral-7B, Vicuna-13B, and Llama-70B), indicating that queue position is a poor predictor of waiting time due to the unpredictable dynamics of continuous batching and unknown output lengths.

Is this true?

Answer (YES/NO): NO